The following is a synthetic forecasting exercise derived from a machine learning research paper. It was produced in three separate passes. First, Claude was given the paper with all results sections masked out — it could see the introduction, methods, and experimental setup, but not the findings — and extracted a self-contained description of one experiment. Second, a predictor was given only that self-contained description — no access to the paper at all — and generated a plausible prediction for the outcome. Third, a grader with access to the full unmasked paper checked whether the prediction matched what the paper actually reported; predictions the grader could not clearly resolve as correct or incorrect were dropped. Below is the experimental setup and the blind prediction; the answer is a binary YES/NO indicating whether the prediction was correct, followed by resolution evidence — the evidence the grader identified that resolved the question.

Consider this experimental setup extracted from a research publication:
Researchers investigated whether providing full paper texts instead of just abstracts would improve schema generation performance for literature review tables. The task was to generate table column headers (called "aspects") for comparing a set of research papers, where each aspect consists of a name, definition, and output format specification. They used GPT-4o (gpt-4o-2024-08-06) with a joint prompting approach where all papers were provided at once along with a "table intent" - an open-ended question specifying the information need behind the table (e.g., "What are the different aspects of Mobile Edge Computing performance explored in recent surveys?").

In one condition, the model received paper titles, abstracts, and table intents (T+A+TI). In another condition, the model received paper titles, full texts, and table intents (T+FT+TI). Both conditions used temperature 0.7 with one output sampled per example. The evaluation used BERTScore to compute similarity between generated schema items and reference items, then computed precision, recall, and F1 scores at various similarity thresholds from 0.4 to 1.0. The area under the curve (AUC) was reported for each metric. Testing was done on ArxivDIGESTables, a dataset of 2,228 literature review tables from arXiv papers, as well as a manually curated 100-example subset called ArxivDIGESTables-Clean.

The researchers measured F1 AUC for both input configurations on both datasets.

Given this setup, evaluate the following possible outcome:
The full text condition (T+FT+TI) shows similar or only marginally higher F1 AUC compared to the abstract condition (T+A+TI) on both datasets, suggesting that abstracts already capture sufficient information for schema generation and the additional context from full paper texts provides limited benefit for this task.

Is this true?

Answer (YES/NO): NO